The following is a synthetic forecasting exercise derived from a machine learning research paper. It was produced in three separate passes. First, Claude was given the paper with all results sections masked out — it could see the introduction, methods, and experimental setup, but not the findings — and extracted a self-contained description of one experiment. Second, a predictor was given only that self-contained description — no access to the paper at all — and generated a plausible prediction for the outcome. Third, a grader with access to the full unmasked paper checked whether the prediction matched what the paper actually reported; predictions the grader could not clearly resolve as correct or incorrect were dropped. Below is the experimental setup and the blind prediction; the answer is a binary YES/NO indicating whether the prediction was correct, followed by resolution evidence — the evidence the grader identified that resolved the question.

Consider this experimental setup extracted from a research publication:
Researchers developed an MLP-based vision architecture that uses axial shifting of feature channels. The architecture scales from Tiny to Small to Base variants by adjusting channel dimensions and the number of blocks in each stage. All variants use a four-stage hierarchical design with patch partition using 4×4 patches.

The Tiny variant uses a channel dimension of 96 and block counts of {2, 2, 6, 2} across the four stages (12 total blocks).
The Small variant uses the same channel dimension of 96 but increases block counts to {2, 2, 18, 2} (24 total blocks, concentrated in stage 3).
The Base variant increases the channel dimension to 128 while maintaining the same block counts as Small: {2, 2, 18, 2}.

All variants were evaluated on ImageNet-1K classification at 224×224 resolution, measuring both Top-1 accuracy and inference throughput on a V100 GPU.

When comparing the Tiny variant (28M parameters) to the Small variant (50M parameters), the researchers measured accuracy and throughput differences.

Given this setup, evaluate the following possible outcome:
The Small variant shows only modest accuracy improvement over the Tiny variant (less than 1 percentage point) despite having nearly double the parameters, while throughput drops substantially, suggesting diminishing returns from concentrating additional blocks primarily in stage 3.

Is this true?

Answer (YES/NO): NO